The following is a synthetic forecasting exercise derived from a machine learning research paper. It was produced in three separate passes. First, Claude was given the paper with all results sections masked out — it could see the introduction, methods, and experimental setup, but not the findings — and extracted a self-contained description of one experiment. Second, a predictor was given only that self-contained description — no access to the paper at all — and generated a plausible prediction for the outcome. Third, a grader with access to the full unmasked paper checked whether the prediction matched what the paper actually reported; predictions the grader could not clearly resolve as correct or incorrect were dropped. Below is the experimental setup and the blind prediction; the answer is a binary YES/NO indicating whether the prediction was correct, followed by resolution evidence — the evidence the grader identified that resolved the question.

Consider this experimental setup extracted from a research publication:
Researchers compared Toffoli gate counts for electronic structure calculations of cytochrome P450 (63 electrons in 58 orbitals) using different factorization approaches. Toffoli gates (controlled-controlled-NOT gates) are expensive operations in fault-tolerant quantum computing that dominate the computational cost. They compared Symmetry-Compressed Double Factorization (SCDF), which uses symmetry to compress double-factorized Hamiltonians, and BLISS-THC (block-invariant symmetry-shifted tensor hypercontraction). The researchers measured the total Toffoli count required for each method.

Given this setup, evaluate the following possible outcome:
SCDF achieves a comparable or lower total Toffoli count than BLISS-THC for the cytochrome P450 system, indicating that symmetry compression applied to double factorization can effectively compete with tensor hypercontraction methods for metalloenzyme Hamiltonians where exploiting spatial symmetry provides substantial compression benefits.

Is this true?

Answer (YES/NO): NO